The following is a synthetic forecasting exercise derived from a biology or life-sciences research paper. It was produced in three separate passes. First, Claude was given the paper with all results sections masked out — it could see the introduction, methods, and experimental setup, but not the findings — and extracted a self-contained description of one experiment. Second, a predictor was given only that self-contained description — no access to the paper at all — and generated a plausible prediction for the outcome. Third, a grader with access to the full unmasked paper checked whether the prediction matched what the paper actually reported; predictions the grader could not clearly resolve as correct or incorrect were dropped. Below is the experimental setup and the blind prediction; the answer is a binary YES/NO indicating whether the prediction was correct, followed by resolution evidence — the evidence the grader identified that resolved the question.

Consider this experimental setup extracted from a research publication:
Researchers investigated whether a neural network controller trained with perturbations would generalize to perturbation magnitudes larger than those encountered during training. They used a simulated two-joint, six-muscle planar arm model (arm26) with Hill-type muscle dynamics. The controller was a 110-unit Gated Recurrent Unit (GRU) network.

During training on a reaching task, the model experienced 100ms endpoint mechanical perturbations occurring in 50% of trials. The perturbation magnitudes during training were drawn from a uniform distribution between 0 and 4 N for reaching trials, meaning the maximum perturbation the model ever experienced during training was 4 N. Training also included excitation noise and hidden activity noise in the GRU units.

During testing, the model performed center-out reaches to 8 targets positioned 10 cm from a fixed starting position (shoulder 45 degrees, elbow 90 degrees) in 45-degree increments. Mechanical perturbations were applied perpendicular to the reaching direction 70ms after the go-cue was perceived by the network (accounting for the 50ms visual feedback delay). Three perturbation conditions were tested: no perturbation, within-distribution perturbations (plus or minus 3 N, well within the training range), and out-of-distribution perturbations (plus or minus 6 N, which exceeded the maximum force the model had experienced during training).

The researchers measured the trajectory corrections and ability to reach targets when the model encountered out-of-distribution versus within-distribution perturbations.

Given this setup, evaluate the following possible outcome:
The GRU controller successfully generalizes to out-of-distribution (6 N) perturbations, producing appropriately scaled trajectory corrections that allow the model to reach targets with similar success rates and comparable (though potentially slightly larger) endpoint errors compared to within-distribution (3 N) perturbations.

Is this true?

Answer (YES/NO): YES